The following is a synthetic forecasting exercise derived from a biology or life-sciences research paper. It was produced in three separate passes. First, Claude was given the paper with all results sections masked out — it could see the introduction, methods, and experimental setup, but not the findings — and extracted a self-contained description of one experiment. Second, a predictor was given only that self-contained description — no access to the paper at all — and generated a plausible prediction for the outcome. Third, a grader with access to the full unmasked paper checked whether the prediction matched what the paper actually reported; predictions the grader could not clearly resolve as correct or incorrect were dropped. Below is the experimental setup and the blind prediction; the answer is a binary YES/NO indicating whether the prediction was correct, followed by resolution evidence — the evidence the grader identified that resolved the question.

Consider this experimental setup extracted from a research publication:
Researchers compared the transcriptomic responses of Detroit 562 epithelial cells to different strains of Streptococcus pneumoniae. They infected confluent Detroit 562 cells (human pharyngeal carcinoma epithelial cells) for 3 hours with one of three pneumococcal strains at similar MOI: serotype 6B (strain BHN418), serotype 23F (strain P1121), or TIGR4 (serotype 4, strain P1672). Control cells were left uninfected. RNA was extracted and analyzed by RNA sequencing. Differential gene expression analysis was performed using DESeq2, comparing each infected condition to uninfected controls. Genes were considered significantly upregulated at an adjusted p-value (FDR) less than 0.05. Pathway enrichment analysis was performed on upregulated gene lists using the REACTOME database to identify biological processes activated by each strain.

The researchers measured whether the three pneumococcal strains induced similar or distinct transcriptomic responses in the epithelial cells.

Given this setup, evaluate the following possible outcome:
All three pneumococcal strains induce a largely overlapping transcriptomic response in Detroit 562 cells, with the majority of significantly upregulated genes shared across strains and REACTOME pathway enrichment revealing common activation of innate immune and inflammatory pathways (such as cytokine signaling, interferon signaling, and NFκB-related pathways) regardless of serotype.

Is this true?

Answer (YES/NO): NO